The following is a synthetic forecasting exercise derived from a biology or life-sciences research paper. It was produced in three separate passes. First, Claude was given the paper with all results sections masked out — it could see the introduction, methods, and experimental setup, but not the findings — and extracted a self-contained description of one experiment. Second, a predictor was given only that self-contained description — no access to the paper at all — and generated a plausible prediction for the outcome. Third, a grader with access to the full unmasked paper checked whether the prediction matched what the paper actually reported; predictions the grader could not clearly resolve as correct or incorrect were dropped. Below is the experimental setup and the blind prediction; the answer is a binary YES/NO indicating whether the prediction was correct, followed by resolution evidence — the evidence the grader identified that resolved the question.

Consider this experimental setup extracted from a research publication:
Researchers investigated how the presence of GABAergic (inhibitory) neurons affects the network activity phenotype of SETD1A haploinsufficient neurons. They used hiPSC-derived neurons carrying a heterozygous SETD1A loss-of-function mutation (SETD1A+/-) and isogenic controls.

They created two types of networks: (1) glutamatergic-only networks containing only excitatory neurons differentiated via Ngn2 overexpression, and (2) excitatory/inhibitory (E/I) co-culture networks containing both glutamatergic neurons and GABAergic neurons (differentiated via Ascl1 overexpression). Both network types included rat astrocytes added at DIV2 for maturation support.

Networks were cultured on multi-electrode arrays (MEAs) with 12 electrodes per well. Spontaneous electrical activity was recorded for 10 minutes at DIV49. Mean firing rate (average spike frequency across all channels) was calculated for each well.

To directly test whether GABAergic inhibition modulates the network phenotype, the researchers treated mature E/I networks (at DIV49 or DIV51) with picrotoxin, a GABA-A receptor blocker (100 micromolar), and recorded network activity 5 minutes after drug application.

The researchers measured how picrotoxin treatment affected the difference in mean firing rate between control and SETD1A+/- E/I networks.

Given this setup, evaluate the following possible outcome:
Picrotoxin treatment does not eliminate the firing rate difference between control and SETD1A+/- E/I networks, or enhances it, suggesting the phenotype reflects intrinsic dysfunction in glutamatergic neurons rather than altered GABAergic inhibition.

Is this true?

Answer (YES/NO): NO